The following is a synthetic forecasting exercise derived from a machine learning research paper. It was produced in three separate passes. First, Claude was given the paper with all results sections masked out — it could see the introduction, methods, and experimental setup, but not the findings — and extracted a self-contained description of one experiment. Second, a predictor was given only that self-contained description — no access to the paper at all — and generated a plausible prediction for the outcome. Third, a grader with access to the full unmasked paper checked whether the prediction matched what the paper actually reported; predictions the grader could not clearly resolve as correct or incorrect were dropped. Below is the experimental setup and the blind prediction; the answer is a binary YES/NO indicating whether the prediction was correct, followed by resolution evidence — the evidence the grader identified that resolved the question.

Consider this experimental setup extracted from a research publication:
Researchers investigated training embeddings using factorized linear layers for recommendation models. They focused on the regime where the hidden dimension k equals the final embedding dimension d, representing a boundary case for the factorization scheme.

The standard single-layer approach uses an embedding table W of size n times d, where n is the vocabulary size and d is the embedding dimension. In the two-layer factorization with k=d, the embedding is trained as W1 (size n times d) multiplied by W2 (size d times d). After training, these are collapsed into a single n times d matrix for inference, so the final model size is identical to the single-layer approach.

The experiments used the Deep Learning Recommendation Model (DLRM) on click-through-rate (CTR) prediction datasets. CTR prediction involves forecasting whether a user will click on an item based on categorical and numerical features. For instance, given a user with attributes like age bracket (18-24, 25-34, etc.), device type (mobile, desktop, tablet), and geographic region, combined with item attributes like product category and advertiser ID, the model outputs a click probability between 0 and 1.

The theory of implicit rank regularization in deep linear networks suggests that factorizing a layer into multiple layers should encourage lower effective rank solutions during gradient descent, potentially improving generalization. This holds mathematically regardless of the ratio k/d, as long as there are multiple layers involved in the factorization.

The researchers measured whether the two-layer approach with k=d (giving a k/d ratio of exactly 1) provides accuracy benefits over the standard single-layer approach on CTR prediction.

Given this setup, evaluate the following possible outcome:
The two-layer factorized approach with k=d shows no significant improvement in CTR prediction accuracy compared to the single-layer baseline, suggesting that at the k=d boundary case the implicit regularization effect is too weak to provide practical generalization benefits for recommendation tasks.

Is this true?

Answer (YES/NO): NO